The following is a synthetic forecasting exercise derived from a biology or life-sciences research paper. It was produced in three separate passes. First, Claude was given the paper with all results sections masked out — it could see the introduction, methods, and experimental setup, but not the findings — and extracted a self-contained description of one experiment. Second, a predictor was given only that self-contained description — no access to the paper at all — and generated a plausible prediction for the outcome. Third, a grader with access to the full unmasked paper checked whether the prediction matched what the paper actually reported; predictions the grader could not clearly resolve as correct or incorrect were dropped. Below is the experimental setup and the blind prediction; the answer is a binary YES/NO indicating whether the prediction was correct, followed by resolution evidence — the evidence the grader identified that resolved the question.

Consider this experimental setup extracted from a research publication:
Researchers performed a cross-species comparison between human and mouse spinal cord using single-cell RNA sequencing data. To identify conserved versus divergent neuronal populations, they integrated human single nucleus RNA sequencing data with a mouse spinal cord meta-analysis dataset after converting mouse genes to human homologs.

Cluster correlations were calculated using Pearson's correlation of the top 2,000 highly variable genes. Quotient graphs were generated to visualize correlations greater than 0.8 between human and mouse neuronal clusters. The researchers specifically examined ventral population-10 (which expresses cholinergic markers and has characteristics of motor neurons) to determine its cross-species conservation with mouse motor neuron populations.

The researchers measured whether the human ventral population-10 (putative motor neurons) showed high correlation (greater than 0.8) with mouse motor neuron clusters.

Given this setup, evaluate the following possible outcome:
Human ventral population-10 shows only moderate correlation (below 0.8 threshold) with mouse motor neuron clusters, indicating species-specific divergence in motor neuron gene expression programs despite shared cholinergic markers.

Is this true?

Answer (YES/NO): YES